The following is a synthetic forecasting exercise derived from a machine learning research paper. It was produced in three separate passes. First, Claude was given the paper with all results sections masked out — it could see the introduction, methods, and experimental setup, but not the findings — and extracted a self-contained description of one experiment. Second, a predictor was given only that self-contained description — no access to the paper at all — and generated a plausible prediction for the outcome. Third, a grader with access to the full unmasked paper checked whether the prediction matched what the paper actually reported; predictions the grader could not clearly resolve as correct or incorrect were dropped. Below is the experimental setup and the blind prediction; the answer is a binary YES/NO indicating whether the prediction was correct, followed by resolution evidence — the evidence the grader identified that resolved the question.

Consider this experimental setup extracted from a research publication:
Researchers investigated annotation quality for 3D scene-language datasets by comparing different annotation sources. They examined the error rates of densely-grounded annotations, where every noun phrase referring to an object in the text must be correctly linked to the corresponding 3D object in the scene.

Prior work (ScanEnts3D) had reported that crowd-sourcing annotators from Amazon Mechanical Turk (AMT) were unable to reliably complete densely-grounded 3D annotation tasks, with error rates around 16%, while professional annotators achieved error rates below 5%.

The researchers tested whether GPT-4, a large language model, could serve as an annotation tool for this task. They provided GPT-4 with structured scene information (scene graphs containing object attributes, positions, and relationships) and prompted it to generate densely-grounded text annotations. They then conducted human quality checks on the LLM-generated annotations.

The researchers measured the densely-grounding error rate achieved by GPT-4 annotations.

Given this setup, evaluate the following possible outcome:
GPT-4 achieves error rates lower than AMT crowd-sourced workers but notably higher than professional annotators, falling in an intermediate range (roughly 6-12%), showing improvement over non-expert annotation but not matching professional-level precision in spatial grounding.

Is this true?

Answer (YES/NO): NO